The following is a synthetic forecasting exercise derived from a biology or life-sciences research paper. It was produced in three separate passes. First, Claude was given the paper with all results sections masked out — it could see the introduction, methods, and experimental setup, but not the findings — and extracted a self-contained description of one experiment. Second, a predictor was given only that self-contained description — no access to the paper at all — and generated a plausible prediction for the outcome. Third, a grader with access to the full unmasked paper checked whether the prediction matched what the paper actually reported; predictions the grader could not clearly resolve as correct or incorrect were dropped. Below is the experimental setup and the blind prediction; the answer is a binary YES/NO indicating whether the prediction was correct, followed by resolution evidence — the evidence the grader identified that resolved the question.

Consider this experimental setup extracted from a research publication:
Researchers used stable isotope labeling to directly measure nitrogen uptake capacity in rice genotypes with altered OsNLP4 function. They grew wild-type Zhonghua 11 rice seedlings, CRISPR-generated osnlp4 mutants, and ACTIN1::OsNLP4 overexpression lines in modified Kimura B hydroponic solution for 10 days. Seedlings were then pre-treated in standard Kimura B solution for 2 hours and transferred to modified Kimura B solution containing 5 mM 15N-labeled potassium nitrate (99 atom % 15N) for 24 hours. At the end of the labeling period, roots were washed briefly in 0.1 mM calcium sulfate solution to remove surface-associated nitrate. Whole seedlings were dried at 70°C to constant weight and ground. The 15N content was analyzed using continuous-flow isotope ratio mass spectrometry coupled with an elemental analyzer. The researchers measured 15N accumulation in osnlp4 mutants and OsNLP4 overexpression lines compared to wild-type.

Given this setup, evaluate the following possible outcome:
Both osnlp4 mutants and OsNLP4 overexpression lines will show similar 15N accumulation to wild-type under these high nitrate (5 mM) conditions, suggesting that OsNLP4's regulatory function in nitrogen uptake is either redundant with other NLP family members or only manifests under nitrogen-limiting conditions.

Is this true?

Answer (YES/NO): NO